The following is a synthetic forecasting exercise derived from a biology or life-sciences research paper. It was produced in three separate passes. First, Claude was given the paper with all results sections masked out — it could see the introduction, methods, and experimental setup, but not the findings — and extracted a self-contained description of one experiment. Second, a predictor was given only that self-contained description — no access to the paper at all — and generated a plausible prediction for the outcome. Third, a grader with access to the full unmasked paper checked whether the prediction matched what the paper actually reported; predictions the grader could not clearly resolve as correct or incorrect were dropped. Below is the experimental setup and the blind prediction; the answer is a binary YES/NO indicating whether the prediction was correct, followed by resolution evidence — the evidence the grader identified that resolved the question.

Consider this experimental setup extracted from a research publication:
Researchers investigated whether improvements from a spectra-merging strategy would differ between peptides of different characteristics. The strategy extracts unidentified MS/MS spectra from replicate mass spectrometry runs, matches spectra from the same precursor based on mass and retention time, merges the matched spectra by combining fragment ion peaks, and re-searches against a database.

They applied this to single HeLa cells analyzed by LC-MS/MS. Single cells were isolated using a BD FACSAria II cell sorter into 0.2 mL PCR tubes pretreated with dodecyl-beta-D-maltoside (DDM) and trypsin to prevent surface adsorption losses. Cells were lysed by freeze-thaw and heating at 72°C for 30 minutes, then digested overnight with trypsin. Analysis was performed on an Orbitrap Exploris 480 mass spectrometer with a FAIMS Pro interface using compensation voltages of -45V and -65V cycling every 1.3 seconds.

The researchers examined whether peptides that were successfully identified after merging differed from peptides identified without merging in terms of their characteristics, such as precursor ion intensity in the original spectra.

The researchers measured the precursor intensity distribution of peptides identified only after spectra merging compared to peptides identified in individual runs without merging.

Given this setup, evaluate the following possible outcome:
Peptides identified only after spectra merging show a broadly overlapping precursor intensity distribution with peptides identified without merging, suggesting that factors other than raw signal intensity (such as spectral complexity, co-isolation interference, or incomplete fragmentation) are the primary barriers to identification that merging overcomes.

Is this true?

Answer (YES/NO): NO